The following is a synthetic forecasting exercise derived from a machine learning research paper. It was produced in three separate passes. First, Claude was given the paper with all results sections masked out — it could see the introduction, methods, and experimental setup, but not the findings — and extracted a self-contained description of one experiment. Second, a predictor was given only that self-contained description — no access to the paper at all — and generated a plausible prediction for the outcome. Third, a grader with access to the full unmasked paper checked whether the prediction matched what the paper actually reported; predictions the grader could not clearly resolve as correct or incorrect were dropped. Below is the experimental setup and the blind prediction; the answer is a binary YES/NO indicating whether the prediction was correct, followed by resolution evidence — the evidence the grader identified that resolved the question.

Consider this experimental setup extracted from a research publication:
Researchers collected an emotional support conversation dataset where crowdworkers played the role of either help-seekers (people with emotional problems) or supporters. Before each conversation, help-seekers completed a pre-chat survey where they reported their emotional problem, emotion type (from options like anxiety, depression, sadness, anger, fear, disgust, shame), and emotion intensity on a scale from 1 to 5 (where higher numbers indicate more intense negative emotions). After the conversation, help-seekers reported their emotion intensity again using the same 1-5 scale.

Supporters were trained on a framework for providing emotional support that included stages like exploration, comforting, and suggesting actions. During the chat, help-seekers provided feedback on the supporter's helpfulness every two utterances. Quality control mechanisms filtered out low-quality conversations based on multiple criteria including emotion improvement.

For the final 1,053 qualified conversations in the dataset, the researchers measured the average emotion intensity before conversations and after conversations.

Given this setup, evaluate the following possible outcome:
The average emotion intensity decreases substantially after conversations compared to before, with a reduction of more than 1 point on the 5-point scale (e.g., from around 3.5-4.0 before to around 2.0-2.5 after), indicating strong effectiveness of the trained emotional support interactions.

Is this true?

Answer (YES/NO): YES